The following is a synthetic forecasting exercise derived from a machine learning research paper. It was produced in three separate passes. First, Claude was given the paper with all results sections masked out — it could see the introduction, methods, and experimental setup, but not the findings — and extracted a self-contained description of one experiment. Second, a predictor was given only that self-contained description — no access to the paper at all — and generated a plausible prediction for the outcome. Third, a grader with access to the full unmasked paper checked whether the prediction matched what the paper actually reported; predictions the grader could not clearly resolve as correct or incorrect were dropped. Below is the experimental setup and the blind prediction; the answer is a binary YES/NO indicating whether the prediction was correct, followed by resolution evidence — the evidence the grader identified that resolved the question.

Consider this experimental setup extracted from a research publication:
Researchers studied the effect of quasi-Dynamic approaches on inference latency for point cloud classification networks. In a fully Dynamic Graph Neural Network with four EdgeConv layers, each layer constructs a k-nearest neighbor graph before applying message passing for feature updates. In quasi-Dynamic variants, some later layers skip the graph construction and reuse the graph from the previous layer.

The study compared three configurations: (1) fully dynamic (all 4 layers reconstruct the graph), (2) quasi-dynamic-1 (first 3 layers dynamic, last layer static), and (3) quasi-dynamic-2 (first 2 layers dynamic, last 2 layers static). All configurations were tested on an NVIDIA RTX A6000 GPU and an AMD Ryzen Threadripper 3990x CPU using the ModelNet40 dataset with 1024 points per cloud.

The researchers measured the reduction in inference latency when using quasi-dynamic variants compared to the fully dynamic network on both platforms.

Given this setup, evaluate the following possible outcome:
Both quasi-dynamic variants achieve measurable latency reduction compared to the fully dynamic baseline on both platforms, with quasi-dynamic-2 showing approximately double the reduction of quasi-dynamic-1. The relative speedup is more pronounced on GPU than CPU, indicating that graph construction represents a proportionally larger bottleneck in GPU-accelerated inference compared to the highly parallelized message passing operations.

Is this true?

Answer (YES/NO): NO